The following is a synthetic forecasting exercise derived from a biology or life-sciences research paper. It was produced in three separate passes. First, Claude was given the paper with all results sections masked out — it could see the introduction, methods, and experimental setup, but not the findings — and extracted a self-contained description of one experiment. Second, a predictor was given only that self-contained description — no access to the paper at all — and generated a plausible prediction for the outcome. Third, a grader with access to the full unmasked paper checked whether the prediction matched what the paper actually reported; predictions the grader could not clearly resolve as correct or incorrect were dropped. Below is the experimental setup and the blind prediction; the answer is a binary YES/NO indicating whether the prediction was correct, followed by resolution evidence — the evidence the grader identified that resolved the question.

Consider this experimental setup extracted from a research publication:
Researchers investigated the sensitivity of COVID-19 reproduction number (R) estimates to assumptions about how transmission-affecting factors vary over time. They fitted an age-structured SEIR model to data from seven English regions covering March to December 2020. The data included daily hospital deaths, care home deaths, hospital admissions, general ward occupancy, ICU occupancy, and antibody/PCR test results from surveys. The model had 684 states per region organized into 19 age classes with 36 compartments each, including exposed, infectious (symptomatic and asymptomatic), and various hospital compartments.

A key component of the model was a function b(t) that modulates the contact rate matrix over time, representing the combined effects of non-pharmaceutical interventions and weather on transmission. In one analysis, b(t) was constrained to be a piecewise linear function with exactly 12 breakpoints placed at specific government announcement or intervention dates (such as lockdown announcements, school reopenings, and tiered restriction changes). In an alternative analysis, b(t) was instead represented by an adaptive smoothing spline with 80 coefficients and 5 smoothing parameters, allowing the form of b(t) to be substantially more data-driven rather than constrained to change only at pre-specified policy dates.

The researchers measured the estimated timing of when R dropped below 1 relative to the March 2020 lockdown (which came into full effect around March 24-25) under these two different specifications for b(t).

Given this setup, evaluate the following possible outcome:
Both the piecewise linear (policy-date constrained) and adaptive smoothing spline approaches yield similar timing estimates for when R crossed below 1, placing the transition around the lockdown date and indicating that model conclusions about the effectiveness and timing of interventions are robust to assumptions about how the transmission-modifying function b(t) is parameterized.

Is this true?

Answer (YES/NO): NO